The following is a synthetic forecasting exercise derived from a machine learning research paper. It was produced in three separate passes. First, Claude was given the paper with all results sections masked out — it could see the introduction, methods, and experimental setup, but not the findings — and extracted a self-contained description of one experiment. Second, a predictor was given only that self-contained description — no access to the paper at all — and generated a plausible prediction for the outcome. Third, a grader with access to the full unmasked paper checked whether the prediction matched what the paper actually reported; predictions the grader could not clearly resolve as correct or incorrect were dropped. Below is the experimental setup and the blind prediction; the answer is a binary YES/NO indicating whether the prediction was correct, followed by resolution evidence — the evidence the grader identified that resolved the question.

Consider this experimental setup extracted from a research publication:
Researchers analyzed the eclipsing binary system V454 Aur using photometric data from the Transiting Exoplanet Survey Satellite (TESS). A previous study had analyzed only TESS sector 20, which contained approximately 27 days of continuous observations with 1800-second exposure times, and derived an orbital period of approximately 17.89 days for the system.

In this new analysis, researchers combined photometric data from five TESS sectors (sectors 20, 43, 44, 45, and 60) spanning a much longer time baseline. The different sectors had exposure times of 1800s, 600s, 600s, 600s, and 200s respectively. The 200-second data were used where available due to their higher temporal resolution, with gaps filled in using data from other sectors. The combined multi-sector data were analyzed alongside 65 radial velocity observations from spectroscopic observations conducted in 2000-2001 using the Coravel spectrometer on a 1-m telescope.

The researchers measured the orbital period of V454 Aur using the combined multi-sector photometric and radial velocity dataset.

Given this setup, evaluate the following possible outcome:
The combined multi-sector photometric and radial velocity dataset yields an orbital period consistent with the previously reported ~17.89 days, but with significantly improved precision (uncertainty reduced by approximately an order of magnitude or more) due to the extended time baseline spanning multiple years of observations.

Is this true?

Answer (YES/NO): NO